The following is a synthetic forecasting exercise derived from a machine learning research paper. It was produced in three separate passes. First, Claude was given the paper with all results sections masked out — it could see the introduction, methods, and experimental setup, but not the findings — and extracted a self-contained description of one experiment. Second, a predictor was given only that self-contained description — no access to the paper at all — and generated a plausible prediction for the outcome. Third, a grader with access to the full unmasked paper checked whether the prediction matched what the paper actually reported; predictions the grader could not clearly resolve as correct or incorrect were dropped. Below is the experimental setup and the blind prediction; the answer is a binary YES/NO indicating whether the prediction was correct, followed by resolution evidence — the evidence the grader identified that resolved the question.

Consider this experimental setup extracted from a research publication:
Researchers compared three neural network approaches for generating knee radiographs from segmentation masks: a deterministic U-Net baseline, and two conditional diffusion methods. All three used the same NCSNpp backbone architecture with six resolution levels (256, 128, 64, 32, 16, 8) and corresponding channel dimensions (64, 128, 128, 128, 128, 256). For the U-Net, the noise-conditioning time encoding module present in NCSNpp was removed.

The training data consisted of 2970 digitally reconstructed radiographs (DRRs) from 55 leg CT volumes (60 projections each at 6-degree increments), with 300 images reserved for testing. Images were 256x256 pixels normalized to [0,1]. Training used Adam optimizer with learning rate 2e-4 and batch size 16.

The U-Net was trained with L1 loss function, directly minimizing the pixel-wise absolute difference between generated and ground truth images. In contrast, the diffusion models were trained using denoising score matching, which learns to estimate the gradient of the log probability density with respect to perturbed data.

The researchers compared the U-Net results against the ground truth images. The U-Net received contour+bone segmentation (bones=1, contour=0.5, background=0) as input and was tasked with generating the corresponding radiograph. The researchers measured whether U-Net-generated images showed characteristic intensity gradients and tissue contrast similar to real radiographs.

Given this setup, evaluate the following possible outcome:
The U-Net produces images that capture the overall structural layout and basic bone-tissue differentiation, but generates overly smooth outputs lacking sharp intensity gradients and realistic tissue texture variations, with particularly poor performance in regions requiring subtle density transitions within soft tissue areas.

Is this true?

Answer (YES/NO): NO